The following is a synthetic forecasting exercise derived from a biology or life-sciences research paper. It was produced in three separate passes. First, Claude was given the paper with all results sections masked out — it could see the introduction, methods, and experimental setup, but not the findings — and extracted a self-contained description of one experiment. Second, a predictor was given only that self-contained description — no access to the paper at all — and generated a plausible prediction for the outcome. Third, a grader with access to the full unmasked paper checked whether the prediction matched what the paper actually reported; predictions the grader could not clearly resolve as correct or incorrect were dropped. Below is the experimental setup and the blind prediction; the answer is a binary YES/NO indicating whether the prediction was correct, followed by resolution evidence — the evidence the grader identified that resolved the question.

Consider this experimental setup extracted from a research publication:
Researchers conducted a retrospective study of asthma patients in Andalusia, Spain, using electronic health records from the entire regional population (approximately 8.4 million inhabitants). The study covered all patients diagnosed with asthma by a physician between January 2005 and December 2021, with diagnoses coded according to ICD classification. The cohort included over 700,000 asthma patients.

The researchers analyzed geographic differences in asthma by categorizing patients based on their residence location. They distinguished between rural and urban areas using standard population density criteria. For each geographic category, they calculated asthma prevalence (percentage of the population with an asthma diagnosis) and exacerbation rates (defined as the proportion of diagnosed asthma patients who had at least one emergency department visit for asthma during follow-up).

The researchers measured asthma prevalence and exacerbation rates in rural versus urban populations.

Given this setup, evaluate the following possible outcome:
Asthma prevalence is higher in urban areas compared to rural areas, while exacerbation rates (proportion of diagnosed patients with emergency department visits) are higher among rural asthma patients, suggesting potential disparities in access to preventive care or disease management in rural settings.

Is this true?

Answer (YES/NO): NO